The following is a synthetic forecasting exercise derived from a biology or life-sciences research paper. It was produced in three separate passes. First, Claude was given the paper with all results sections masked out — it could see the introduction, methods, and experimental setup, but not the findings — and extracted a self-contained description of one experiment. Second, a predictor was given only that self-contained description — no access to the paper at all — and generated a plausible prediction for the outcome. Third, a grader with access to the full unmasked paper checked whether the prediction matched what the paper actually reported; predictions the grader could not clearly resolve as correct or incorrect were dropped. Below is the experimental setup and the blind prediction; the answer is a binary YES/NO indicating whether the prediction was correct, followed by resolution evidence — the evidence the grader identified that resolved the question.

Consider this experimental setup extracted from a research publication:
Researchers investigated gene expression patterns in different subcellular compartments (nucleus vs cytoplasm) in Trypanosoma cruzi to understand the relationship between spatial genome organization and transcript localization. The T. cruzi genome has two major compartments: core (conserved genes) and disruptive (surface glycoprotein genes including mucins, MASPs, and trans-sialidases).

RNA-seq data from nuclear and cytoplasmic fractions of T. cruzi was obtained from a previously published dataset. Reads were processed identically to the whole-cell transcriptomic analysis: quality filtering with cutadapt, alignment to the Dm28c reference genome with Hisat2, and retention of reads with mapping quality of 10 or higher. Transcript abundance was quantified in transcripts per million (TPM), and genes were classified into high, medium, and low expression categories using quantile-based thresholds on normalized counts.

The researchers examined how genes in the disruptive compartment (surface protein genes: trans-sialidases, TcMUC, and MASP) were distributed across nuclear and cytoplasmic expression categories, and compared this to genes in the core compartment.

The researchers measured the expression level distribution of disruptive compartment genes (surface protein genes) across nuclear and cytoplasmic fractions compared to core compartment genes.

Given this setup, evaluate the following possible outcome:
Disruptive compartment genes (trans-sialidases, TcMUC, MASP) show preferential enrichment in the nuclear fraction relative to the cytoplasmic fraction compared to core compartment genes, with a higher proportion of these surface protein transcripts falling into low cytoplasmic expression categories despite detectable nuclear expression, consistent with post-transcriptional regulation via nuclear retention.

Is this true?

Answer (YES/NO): NO